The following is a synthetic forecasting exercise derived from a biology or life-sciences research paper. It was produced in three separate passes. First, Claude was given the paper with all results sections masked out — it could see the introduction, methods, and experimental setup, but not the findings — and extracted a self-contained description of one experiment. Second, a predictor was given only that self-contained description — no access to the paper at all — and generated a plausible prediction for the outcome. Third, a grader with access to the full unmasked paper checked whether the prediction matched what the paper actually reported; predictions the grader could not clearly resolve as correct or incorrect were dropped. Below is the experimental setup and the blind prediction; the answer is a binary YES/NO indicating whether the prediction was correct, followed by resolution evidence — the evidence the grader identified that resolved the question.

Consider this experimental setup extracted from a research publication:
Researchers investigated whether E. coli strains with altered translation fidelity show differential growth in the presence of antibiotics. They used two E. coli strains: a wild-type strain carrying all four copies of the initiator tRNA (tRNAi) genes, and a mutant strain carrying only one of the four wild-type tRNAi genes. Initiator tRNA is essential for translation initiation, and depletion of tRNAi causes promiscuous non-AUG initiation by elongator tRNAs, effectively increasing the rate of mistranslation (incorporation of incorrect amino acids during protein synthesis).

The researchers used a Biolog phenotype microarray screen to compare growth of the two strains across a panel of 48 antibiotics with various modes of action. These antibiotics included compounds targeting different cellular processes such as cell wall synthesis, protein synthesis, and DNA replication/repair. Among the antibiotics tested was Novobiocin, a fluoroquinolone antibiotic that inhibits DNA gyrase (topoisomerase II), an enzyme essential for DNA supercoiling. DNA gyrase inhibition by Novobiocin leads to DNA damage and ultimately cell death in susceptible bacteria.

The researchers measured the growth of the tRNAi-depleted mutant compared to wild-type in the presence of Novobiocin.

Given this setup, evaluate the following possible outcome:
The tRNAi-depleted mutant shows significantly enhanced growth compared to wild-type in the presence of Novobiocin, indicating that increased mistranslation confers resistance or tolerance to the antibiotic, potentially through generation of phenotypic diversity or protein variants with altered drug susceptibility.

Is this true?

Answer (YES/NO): YES